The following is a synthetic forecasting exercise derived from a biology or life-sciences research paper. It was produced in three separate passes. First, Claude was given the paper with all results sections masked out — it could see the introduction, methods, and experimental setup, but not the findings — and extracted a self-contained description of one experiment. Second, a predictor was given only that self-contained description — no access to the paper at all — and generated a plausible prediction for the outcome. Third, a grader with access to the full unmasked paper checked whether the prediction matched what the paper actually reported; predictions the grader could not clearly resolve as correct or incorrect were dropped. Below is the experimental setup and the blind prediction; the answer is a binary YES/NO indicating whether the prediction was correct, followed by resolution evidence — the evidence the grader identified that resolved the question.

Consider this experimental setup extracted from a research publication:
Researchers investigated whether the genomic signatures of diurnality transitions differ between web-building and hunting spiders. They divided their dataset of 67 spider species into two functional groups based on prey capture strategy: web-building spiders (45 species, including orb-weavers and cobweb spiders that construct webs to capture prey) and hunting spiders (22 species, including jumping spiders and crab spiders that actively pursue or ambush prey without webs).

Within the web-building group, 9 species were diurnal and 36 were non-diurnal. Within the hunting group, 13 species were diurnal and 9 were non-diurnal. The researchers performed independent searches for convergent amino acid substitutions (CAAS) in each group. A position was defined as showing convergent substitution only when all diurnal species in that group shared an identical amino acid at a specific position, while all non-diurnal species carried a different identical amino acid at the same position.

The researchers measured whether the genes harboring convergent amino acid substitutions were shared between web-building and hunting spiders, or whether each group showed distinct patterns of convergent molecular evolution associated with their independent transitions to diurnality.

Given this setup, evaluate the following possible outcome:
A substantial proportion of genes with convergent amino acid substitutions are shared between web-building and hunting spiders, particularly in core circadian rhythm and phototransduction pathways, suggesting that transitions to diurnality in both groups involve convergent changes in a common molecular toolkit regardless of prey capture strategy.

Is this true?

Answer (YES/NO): NO